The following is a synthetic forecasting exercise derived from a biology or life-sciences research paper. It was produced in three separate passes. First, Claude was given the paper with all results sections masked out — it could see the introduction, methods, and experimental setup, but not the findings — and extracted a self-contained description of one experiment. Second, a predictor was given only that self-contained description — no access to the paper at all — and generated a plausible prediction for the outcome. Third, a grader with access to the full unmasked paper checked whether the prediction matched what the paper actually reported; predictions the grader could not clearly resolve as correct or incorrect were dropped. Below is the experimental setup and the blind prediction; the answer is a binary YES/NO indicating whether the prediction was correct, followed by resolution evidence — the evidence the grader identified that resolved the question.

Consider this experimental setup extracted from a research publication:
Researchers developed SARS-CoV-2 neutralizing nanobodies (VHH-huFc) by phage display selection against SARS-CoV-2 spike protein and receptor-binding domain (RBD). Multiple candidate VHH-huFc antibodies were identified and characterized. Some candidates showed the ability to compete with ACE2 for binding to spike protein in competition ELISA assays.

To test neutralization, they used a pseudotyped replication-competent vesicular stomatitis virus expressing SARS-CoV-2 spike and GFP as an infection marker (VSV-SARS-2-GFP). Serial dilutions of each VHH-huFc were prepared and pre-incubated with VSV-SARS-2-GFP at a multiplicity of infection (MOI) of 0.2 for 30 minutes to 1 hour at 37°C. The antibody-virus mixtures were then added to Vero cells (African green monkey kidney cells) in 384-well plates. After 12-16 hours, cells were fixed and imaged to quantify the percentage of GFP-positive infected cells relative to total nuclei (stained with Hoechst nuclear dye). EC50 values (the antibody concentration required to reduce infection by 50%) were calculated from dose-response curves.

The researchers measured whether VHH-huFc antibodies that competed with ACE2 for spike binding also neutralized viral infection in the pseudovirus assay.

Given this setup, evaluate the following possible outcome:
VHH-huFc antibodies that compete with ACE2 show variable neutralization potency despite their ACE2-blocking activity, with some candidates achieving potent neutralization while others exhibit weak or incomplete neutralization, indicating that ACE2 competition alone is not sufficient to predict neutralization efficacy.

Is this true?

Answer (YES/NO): YES